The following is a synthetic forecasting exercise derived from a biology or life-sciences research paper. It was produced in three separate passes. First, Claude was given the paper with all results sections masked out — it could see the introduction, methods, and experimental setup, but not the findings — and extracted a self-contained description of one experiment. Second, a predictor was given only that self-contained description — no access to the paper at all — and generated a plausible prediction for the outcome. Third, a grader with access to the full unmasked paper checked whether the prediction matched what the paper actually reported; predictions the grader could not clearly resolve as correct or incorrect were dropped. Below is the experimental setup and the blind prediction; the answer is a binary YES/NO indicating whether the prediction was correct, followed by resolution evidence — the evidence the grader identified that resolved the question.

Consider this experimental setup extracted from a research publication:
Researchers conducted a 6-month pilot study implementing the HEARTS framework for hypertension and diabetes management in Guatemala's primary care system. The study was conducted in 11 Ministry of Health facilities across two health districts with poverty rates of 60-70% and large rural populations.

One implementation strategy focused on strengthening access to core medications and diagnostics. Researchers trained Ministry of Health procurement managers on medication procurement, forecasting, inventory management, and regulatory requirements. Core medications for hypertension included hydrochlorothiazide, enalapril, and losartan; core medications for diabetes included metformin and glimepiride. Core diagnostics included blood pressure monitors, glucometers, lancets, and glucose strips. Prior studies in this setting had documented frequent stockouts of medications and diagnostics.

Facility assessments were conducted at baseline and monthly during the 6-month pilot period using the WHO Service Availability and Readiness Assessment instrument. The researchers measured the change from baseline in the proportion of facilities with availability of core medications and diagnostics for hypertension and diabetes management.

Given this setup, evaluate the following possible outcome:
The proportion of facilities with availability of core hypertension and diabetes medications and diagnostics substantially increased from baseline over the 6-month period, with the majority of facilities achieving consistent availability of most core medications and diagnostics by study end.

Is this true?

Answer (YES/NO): NO